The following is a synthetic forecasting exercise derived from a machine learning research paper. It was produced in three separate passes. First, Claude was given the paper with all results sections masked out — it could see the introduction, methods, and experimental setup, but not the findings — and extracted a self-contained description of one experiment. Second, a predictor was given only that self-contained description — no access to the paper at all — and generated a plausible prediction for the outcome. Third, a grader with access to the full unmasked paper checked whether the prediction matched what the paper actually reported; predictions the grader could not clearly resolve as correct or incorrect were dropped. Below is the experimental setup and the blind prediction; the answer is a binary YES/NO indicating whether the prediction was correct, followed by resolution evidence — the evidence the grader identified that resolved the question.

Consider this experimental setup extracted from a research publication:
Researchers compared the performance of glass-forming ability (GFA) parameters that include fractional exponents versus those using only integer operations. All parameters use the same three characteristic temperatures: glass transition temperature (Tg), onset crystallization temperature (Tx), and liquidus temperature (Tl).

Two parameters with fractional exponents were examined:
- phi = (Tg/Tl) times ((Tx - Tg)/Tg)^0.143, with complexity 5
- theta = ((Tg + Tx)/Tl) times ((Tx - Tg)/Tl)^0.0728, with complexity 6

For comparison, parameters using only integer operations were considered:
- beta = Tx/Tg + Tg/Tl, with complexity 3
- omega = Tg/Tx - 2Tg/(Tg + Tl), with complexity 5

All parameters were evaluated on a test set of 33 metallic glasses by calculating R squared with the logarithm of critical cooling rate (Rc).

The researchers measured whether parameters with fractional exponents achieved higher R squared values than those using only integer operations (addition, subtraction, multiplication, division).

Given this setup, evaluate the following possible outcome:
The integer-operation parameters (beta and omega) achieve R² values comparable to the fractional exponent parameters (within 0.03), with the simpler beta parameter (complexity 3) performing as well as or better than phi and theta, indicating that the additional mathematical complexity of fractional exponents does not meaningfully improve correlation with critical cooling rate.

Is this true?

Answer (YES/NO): NO